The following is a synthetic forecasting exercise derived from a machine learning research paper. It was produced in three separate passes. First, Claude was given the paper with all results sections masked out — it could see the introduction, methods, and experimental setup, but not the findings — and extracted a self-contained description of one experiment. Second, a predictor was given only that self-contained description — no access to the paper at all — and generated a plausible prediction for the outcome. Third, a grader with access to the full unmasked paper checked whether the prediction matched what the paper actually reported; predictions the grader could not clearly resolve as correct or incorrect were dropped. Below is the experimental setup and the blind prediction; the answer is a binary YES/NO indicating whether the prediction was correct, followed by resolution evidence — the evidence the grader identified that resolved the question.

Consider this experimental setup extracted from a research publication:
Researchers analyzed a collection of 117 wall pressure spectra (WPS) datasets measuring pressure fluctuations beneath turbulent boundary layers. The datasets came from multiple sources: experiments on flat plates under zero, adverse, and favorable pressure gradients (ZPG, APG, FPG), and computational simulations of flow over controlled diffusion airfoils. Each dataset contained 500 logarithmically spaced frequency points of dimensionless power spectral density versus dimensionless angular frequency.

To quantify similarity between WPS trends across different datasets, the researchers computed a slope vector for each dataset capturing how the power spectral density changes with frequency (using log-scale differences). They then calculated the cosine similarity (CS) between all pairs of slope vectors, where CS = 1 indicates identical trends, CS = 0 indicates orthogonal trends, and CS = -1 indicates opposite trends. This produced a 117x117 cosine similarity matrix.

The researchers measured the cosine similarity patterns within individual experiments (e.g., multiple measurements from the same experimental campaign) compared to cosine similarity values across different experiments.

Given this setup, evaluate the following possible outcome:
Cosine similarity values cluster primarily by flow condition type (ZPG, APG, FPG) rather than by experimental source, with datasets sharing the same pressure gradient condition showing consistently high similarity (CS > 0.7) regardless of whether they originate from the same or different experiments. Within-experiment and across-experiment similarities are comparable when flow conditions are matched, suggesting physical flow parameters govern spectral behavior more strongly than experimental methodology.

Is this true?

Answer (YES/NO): NO